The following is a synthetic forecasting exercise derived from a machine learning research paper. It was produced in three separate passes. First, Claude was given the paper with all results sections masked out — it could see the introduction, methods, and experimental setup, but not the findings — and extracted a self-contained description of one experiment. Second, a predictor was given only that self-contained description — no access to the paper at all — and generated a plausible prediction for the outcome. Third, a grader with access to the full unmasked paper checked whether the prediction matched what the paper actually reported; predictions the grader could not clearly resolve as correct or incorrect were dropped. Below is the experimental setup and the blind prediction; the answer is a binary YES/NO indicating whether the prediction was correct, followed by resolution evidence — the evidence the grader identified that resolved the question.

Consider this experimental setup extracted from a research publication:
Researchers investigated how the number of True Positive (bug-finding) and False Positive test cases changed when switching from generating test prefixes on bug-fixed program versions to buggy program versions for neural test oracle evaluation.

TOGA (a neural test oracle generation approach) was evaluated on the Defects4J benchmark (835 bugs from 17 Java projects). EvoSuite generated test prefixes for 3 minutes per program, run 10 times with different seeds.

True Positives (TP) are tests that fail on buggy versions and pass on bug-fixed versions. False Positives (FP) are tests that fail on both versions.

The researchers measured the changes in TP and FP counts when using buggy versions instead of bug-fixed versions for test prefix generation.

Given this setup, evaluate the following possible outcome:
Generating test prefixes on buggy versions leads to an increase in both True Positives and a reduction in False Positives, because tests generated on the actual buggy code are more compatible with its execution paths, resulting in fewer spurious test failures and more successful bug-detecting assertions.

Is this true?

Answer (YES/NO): NO